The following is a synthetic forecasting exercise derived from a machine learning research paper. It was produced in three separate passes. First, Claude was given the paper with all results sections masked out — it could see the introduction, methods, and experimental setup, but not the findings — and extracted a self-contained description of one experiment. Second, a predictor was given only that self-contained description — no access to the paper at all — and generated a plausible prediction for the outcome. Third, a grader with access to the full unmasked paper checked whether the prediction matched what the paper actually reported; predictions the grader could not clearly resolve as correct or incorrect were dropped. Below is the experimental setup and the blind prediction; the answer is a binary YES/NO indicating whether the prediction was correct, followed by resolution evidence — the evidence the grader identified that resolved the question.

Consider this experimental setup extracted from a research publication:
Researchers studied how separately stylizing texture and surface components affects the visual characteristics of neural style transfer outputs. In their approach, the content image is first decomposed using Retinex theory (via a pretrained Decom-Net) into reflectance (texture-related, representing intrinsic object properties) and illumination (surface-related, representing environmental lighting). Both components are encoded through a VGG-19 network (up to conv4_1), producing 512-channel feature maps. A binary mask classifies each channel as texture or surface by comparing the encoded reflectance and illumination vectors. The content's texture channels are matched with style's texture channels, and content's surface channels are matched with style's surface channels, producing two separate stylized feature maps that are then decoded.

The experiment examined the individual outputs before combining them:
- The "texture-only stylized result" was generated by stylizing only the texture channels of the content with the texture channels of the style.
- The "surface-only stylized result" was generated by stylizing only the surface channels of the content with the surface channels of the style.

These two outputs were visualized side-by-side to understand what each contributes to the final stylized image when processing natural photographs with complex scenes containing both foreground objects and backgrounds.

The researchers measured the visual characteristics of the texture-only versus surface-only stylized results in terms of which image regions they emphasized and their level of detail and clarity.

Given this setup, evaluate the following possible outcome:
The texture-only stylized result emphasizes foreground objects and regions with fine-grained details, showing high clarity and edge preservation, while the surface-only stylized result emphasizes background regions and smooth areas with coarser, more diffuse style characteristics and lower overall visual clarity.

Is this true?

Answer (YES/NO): NO